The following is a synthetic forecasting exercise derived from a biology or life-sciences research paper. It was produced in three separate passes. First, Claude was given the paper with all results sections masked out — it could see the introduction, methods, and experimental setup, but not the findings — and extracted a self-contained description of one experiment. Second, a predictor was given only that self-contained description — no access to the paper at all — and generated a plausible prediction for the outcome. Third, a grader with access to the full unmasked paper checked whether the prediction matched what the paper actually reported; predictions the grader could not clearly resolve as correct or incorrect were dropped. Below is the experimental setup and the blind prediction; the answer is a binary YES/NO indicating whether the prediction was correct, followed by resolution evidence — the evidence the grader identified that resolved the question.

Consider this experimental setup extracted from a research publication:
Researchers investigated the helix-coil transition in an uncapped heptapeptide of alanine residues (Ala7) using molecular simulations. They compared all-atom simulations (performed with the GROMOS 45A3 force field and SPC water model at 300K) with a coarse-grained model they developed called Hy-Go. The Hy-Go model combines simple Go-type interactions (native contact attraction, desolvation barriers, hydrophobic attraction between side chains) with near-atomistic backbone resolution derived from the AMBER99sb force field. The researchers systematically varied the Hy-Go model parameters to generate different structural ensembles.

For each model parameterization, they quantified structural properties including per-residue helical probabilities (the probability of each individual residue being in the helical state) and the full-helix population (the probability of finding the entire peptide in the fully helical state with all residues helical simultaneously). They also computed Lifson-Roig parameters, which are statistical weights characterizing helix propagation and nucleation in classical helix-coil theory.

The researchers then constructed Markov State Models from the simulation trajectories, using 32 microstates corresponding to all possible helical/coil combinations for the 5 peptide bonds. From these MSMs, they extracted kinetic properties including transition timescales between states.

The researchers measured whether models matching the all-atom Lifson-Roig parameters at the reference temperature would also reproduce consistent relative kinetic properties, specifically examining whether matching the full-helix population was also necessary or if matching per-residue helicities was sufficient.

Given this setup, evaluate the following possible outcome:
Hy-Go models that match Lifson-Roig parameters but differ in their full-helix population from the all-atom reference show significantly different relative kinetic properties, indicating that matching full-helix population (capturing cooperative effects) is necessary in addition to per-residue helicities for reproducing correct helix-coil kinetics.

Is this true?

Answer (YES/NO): YES